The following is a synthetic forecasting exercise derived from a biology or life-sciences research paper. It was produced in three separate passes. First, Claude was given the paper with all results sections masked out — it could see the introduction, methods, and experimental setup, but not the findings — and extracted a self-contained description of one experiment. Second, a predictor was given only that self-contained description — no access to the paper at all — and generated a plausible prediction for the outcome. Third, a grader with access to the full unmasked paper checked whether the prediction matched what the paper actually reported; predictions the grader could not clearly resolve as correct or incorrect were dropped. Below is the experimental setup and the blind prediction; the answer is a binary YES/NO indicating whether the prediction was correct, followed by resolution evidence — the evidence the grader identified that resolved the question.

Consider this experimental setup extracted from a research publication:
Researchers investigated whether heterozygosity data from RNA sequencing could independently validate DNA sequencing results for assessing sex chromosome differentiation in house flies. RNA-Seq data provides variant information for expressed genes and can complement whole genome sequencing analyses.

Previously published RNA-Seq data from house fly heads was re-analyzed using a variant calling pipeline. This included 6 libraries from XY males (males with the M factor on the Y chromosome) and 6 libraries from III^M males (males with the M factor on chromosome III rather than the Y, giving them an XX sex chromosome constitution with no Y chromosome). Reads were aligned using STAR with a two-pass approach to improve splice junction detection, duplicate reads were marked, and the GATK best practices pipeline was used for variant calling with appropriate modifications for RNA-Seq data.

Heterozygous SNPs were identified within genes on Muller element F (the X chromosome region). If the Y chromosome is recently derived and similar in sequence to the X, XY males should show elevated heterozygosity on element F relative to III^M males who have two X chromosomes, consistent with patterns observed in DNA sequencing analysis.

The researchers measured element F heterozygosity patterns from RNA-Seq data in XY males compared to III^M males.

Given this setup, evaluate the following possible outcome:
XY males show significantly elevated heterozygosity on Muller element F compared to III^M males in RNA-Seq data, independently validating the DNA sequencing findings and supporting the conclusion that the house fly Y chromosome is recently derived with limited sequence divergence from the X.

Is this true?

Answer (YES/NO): NO